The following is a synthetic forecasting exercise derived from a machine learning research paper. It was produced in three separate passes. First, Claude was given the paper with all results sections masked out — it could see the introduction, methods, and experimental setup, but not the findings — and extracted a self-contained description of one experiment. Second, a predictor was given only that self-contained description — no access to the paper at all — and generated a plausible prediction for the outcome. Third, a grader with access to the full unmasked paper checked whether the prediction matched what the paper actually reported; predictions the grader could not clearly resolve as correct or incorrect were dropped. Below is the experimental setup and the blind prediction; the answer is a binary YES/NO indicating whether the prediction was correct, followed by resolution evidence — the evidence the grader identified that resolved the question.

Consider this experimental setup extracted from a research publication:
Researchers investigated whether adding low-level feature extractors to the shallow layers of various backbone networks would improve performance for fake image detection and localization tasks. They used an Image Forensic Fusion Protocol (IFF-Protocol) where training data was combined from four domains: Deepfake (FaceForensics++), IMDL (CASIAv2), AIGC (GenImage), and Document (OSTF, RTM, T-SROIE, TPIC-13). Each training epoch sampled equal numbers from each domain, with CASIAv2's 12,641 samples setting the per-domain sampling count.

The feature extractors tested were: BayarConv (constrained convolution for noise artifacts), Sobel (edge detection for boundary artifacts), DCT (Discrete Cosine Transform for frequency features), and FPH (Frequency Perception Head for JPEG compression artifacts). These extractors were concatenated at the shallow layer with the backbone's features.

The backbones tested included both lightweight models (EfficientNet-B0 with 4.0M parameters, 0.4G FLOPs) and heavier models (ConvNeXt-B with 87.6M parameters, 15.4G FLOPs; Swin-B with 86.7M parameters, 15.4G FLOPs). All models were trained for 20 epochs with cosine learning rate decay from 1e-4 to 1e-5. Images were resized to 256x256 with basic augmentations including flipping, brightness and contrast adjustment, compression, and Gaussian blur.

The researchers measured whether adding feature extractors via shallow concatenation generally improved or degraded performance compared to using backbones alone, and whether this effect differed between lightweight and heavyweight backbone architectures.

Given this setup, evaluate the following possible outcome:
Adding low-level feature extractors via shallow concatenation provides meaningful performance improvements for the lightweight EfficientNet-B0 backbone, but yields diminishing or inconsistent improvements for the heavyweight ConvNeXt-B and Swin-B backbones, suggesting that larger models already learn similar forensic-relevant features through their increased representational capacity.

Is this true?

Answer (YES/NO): NO